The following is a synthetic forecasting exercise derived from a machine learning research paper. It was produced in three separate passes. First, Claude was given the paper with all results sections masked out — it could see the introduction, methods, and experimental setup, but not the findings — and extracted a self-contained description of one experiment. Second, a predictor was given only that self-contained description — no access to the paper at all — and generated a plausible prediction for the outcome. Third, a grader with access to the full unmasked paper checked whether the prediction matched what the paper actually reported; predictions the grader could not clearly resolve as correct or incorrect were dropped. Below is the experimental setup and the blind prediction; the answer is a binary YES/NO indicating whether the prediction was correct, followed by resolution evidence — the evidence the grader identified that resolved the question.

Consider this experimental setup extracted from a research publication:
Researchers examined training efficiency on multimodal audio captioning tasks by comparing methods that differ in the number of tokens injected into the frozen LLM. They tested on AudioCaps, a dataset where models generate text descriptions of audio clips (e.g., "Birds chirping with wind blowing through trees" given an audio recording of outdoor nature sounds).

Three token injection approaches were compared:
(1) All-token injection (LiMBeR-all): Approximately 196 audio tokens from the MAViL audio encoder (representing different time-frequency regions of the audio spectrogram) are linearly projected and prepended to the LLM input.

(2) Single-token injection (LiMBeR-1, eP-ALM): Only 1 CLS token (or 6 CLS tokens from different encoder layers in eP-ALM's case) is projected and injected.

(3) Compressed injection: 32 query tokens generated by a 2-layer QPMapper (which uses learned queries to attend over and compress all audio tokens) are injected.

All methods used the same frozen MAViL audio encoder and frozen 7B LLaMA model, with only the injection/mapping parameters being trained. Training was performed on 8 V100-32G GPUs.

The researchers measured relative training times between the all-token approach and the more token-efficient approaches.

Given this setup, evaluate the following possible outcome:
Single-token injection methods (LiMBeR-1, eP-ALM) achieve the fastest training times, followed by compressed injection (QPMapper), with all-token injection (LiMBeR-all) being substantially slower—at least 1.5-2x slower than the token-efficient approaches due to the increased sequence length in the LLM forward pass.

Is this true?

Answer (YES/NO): NO